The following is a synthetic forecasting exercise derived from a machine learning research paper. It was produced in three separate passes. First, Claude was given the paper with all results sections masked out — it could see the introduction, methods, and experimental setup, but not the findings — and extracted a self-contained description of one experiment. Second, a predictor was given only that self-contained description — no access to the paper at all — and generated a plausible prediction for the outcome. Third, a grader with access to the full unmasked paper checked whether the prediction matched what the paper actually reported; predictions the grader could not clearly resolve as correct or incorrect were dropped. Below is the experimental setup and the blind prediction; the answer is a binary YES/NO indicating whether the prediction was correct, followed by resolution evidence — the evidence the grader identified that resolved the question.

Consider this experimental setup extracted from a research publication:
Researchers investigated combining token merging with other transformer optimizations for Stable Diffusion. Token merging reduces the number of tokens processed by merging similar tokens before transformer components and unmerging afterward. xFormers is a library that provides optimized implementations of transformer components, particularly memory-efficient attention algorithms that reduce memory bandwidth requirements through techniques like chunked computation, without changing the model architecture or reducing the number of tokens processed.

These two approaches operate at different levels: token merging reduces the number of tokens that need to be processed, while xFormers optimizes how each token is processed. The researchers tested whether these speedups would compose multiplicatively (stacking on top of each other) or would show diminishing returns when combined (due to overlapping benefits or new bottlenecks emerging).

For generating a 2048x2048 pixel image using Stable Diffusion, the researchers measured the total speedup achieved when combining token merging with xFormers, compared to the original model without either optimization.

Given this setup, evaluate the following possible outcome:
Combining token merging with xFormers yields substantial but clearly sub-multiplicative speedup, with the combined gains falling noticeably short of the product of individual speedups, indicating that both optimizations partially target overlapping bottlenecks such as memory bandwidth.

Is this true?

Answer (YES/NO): NO